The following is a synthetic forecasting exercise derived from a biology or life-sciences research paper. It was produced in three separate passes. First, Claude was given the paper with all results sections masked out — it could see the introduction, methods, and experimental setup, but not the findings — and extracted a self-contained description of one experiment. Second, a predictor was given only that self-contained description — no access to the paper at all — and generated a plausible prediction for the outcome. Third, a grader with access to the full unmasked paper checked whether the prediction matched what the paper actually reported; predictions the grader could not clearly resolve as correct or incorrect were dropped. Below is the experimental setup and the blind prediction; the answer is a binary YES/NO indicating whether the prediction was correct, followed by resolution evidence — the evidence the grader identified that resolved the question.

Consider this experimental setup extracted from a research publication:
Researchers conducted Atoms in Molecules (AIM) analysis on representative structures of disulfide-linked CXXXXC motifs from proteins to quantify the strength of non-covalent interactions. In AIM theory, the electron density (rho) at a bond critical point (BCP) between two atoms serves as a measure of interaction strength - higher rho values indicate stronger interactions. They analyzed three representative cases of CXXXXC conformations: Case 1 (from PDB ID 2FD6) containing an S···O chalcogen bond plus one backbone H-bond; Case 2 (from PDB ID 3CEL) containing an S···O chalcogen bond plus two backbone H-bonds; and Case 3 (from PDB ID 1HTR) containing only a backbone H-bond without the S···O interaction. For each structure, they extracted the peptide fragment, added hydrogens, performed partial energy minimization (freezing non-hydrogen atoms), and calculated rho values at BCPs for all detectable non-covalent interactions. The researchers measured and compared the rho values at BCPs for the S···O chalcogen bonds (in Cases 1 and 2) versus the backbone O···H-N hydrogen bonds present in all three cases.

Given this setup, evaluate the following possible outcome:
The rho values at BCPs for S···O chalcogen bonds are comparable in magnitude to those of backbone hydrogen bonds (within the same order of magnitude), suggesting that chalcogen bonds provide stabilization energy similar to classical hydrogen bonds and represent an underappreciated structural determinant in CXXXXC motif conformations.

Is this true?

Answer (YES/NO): YES